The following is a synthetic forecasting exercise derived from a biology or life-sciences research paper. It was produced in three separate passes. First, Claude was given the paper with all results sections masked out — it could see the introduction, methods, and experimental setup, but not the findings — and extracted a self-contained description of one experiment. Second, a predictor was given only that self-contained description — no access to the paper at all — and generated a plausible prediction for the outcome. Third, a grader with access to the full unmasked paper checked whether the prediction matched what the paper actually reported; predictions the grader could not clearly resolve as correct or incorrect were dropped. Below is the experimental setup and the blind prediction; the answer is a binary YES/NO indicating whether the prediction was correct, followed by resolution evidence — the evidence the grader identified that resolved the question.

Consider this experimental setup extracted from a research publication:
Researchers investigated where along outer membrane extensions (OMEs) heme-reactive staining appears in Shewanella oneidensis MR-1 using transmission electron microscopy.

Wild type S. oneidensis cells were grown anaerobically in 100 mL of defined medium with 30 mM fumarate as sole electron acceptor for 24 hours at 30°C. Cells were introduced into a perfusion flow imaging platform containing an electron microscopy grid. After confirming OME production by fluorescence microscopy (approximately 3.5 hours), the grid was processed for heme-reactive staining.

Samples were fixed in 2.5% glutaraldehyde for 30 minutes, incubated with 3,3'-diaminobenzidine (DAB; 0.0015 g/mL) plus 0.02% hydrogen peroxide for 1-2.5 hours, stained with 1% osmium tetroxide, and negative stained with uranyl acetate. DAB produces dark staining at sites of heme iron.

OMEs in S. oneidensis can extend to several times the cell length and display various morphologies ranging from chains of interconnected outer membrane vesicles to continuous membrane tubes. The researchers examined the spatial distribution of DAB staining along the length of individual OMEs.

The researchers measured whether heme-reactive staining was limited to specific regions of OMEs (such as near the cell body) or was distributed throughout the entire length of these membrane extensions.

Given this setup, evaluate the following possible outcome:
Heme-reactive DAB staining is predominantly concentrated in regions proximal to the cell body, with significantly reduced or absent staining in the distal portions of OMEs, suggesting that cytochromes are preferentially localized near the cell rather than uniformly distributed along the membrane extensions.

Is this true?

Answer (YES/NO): NO